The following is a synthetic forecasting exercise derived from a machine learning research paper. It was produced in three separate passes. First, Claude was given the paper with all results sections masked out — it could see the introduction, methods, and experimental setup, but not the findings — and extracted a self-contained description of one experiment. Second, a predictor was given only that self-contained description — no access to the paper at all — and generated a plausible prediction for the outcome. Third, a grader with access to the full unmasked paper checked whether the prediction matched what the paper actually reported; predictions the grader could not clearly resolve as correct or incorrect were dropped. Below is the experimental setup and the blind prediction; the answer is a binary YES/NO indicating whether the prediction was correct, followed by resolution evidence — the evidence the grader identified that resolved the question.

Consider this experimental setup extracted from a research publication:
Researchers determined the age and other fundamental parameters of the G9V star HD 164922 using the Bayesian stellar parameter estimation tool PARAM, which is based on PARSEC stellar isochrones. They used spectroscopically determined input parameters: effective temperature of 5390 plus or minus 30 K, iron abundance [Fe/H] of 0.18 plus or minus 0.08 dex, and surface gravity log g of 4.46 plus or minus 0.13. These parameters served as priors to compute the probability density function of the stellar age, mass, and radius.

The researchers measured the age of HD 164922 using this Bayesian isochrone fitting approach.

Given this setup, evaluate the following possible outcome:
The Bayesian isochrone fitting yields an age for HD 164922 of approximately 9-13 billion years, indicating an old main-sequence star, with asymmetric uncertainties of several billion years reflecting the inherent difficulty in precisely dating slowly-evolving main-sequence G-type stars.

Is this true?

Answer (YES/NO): NO